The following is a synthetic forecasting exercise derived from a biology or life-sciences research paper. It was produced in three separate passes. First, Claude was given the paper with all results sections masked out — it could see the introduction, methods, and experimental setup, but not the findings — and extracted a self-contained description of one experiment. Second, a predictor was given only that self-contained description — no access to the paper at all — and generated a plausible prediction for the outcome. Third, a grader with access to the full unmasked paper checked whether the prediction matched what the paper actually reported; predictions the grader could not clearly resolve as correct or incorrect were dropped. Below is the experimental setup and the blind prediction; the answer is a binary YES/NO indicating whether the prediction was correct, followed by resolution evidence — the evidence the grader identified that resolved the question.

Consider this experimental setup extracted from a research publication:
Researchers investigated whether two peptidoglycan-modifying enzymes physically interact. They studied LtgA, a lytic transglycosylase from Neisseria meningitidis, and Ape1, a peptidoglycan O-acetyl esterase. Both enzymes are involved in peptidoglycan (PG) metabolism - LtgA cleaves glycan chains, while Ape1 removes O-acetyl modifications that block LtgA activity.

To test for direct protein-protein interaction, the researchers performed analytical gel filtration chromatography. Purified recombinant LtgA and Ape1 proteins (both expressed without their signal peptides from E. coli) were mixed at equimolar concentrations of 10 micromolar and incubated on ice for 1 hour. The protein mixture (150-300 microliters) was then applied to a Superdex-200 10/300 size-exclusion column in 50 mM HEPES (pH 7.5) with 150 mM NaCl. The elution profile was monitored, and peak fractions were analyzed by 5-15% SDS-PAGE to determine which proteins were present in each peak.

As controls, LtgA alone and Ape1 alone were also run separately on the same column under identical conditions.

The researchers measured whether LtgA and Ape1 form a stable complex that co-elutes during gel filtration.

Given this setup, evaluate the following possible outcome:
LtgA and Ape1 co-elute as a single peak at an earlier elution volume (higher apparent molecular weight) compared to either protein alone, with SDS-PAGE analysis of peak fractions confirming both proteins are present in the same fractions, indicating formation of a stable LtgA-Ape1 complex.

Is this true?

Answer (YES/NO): YES